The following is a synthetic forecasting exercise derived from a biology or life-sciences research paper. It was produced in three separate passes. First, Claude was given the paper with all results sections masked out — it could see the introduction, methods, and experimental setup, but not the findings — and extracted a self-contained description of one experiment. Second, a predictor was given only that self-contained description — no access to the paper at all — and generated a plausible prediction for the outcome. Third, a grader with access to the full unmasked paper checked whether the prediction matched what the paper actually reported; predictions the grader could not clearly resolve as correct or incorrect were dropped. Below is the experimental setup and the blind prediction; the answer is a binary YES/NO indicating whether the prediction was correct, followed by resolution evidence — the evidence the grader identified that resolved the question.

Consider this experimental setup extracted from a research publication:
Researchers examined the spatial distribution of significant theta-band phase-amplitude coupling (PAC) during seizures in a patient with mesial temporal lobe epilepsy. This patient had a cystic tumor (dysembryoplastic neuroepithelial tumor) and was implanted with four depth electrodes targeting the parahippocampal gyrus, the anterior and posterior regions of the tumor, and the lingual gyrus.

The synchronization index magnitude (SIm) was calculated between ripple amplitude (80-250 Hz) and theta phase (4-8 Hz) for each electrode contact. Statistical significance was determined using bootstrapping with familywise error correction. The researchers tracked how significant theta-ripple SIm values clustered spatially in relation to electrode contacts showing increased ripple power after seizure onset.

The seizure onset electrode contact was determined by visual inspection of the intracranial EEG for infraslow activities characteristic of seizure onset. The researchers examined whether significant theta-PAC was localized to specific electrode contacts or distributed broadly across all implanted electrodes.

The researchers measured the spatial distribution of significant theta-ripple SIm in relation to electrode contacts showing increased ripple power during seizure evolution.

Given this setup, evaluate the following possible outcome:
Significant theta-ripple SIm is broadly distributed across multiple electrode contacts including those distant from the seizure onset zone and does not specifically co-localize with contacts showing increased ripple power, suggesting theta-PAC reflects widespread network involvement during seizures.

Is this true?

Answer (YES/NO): NO